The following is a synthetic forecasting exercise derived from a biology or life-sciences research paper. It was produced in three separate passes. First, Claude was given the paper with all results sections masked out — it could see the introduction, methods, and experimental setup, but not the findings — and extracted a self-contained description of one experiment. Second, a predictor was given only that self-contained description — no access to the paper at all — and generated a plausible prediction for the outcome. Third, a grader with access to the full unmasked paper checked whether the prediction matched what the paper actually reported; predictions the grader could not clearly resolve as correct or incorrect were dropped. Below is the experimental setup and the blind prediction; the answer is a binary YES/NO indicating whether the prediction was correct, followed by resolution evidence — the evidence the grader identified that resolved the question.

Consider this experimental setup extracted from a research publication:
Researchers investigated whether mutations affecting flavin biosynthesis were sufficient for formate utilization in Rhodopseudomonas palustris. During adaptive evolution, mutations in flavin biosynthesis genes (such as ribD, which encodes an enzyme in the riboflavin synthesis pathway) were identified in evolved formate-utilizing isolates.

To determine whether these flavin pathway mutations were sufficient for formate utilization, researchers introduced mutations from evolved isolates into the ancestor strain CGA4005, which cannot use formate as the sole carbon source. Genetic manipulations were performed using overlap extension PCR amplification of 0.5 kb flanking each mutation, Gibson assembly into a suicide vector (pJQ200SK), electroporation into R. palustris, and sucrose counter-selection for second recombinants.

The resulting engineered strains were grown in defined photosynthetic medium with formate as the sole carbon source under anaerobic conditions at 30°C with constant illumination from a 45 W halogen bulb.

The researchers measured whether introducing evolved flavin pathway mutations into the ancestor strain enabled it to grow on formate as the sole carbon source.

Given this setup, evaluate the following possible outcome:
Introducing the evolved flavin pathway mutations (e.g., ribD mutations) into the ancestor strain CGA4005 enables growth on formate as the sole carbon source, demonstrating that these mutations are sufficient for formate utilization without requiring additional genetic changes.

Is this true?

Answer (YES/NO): NO